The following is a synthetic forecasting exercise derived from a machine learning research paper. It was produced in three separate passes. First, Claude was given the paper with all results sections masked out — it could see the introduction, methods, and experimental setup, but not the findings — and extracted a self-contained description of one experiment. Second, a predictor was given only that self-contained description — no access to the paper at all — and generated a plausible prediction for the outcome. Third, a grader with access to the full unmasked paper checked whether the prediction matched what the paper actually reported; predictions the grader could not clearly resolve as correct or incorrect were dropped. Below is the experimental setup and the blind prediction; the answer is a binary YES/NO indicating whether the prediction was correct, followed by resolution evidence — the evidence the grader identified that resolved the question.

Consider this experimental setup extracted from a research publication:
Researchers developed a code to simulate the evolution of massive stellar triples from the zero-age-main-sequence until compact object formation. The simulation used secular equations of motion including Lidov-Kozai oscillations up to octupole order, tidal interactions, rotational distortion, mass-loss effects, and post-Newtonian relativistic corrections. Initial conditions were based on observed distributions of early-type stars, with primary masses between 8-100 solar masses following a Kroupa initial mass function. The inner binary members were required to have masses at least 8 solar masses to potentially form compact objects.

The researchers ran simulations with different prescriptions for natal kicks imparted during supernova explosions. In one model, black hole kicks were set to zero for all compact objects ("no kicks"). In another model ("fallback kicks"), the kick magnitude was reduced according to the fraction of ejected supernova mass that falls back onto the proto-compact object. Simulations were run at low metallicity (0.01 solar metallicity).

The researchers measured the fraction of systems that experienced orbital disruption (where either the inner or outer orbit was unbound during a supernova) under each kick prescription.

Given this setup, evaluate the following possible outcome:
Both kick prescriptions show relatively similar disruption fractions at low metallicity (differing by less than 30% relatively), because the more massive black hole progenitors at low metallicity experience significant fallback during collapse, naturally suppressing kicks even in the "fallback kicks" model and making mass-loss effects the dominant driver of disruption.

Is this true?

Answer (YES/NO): NO